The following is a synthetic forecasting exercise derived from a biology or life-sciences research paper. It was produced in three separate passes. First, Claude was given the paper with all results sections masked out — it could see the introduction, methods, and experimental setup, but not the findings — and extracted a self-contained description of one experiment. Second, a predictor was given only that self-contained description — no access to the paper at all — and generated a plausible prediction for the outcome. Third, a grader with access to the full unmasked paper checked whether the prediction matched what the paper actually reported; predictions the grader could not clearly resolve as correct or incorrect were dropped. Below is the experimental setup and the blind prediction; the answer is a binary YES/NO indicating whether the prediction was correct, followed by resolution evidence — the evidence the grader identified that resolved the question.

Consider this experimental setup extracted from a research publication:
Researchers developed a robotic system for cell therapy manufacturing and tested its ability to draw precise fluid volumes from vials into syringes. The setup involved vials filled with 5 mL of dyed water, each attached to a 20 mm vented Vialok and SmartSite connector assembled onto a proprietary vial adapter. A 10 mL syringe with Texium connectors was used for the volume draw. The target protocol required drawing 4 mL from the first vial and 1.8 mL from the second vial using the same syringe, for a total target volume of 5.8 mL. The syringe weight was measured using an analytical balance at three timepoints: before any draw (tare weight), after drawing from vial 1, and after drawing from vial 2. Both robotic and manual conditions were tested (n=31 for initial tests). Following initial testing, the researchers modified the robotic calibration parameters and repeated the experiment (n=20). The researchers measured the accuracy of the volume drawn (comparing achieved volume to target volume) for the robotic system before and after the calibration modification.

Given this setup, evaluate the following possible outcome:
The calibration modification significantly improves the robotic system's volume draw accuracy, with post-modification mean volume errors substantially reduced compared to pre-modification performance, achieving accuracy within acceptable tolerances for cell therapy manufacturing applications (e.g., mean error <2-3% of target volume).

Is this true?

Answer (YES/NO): NO